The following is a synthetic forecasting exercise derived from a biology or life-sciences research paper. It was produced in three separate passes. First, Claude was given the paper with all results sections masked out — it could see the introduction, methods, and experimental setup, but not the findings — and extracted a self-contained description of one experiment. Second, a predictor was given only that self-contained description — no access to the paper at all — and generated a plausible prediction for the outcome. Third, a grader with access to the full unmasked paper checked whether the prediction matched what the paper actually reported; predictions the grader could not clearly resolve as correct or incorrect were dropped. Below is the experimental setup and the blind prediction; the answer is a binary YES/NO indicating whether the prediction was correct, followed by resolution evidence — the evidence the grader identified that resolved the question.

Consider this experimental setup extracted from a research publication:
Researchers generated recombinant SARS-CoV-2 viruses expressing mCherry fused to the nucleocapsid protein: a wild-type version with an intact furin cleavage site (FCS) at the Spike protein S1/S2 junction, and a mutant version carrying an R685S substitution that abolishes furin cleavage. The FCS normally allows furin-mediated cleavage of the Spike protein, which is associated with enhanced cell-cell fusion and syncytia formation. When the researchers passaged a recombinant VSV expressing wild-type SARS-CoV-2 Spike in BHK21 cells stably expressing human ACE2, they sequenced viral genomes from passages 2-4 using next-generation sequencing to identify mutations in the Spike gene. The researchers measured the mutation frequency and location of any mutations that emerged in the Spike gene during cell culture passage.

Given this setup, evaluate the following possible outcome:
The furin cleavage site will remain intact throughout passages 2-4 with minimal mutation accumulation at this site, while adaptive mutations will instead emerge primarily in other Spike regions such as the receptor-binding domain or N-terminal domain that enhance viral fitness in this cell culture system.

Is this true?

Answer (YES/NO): NO